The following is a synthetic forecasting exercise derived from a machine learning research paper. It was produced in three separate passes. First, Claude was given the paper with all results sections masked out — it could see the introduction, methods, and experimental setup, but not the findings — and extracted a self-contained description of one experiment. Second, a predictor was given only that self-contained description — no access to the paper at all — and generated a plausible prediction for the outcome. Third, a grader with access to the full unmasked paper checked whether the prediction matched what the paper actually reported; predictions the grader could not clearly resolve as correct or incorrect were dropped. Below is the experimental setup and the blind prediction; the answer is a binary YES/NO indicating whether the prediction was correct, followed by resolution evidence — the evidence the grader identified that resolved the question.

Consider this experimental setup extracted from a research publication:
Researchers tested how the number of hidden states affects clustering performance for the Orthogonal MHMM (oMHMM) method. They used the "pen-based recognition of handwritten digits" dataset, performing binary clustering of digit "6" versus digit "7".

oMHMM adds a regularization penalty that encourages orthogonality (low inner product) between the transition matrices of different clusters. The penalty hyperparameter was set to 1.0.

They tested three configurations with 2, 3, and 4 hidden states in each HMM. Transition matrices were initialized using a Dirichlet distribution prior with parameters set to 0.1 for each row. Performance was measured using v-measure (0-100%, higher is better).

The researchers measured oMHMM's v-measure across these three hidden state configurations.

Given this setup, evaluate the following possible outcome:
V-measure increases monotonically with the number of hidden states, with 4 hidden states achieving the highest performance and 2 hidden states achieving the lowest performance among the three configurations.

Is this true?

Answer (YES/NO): YES